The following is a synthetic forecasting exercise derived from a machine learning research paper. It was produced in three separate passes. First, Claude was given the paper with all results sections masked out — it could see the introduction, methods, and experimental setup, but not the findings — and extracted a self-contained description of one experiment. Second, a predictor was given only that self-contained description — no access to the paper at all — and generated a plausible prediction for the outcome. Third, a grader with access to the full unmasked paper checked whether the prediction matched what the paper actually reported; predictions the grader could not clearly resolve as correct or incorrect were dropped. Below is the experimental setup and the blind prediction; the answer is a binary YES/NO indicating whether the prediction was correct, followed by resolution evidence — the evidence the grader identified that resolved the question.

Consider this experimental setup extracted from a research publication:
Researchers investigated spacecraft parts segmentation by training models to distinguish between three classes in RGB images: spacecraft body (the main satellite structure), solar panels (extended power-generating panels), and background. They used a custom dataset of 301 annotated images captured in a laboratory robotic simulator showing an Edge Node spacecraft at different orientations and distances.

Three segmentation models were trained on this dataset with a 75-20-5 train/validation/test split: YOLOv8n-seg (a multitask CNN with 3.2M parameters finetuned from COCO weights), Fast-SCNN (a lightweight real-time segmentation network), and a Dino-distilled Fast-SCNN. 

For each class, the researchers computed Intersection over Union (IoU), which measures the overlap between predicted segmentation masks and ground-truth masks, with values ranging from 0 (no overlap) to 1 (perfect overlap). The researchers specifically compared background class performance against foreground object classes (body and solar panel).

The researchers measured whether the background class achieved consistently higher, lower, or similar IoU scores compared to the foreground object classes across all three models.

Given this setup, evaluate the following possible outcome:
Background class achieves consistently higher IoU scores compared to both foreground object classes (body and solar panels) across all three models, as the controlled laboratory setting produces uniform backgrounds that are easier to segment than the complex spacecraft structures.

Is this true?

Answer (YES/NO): YES